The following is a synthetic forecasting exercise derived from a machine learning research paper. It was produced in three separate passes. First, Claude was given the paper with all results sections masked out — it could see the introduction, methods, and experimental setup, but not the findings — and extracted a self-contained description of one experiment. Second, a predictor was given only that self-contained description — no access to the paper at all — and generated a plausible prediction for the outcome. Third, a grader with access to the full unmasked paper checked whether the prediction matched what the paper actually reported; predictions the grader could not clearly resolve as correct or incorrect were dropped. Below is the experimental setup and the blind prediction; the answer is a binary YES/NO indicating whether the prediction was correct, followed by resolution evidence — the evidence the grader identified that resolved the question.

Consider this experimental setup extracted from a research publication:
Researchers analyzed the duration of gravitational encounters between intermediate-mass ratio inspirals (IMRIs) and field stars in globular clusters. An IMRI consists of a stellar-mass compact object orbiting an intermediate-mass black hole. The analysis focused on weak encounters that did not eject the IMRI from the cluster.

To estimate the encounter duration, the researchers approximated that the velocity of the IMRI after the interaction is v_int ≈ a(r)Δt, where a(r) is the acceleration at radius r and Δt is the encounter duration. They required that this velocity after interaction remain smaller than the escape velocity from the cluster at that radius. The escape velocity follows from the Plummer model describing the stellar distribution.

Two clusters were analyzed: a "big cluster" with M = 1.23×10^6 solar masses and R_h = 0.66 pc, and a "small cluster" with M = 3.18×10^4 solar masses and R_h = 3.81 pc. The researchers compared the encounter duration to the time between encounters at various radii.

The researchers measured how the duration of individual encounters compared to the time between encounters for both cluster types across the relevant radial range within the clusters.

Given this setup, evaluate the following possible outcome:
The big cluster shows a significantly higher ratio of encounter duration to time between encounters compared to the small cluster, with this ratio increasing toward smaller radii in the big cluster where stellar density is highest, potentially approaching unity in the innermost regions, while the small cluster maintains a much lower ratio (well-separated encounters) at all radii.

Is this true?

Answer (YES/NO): NO